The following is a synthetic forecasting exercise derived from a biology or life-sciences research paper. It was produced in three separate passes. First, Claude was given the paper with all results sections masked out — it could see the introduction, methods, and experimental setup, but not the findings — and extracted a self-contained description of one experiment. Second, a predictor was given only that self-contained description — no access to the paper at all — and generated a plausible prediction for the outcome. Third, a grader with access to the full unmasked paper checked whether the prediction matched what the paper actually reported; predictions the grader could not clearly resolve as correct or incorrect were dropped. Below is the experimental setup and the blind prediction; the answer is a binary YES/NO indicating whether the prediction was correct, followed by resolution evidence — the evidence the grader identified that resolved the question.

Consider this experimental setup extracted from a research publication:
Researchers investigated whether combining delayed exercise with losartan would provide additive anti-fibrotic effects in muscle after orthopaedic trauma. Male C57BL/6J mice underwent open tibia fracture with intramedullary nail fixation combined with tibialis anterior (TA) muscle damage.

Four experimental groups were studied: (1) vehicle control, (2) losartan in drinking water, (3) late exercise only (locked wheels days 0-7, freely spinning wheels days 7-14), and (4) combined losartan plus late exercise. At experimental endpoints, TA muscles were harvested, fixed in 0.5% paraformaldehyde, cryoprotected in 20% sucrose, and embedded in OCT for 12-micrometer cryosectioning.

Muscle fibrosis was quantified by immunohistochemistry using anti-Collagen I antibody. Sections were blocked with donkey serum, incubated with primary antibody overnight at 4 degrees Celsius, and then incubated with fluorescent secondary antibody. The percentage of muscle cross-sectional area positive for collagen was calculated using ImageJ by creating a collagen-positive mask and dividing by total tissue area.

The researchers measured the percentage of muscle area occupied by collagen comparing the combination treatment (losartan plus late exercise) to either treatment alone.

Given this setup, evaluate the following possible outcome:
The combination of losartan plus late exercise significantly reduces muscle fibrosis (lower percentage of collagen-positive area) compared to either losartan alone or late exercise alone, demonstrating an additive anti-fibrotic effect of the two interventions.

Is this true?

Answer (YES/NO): NO